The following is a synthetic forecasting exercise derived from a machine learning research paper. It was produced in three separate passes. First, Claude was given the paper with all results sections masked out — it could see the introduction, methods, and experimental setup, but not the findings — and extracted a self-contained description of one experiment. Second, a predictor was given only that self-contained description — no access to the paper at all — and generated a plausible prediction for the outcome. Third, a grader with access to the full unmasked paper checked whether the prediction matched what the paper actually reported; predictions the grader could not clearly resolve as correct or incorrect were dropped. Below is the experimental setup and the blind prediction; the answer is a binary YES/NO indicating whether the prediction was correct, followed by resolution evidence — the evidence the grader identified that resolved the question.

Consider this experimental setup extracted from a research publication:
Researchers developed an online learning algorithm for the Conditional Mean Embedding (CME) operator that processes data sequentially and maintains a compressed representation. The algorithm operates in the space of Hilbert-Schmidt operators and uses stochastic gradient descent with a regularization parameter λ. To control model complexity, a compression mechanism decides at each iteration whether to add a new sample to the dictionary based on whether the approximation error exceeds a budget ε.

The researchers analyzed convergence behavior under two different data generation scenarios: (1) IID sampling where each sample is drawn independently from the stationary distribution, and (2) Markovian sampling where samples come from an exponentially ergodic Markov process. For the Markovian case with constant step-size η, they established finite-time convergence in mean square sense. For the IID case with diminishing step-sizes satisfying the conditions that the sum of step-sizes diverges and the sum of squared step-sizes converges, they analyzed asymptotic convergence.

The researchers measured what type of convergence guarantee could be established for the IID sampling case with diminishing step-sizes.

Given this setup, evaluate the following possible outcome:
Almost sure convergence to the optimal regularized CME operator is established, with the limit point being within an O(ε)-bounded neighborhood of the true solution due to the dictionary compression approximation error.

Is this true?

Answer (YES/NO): NO